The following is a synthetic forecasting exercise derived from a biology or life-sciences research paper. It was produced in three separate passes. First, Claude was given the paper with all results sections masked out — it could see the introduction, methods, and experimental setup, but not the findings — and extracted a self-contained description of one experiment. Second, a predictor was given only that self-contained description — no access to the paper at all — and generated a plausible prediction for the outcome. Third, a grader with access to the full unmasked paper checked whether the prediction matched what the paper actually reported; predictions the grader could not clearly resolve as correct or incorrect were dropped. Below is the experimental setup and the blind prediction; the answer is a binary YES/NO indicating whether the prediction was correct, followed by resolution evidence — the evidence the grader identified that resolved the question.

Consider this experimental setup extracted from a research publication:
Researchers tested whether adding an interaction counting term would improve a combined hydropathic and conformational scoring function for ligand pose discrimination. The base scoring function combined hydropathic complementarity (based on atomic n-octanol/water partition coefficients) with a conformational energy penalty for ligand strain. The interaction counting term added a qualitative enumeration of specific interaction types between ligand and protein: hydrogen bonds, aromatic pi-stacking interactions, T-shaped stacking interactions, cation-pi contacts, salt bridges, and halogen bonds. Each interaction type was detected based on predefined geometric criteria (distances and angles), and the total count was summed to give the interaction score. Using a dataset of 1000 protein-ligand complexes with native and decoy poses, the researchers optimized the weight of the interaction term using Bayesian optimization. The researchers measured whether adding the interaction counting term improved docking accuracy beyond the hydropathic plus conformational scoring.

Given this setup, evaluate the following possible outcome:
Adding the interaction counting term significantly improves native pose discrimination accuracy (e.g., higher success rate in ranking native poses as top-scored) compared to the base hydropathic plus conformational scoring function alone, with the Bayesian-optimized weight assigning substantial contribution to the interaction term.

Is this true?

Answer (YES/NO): NO